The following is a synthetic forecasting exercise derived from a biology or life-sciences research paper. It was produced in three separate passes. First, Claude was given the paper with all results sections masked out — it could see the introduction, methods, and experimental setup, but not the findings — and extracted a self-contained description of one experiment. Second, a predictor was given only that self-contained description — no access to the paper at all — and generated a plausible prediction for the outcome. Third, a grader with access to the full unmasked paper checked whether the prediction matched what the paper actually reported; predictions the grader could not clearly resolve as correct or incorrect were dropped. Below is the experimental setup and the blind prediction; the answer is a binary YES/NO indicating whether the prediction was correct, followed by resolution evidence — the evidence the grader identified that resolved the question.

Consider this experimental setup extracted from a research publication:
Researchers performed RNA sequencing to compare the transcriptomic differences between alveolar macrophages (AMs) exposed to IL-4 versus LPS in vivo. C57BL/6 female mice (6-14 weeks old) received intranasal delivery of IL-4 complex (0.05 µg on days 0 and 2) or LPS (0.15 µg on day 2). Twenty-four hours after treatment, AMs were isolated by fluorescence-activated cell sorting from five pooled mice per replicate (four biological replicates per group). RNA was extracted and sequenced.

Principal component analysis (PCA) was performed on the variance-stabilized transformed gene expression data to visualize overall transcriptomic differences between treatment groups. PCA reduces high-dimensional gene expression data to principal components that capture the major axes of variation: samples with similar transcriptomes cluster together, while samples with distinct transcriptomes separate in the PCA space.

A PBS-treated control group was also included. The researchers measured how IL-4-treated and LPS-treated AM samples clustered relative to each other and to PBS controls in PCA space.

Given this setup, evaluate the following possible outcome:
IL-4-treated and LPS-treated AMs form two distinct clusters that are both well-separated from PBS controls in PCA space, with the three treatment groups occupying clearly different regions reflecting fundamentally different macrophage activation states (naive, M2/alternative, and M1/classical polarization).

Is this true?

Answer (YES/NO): YES